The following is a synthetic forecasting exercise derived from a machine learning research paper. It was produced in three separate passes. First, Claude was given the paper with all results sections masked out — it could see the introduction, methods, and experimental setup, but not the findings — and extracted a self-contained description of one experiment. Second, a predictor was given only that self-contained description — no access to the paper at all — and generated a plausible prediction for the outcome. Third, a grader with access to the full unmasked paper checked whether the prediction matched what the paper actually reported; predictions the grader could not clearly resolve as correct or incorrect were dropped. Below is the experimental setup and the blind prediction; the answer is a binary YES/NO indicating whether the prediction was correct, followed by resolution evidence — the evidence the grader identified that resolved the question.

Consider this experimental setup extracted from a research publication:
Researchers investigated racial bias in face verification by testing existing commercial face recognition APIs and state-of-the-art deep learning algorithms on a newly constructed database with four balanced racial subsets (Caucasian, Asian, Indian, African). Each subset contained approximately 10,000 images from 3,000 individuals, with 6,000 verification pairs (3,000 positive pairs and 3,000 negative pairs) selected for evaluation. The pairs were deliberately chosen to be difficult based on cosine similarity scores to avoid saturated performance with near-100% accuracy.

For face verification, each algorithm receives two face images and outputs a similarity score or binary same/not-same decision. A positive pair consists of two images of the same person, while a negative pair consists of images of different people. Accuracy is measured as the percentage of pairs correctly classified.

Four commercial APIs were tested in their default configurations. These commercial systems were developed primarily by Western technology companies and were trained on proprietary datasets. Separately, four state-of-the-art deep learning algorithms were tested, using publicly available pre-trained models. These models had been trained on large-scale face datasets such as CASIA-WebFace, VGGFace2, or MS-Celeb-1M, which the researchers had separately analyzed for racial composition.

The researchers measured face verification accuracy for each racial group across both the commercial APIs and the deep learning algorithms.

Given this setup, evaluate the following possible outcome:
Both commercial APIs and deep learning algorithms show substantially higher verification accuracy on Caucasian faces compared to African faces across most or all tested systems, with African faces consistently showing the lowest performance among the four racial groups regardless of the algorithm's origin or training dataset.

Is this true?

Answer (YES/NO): NO